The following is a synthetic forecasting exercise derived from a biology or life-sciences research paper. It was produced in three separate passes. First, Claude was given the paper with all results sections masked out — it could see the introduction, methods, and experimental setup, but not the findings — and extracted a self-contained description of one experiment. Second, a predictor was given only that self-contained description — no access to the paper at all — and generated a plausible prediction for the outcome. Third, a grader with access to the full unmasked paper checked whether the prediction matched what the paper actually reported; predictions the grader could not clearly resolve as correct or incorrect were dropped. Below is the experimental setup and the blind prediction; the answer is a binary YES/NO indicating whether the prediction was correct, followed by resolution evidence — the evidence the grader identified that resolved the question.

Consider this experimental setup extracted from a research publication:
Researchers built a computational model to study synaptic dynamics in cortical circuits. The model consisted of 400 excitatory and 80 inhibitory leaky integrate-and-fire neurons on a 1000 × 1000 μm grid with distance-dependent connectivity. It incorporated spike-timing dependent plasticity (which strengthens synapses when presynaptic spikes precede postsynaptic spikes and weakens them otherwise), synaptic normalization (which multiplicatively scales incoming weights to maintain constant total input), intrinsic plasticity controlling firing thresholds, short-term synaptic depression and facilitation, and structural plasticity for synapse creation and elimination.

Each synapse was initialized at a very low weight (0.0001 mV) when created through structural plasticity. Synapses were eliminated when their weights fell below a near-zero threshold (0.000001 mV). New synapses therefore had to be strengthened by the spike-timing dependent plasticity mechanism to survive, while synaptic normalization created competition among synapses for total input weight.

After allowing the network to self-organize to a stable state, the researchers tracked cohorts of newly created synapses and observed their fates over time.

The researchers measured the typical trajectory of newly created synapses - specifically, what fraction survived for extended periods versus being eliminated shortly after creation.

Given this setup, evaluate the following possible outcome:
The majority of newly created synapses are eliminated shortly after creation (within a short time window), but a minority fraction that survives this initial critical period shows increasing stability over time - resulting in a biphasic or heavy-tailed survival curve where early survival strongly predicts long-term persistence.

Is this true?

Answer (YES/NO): YES